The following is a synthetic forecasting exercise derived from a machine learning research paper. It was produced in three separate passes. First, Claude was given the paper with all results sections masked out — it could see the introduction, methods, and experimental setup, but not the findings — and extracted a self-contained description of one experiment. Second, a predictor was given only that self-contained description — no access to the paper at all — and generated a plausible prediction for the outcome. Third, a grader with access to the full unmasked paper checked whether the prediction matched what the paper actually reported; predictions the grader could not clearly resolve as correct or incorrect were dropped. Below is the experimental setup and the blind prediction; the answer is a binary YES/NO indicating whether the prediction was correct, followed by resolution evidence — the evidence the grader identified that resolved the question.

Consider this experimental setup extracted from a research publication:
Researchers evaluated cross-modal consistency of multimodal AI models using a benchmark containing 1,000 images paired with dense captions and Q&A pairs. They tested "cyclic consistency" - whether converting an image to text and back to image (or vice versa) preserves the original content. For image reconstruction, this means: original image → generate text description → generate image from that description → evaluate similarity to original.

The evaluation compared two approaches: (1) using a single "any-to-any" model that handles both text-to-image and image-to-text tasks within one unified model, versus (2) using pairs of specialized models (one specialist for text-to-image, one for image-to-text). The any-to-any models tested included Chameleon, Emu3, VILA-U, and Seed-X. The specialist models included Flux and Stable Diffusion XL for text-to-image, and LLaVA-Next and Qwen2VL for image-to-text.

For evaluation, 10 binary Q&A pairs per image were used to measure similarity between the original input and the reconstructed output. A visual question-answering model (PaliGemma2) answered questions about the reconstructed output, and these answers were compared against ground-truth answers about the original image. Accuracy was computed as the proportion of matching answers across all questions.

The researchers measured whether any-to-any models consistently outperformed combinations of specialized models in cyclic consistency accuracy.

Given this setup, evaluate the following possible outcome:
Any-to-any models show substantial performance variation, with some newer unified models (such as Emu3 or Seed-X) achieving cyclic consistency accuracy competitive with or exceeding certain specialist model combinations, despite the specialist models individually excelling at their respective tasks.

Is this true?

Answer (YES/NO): NO